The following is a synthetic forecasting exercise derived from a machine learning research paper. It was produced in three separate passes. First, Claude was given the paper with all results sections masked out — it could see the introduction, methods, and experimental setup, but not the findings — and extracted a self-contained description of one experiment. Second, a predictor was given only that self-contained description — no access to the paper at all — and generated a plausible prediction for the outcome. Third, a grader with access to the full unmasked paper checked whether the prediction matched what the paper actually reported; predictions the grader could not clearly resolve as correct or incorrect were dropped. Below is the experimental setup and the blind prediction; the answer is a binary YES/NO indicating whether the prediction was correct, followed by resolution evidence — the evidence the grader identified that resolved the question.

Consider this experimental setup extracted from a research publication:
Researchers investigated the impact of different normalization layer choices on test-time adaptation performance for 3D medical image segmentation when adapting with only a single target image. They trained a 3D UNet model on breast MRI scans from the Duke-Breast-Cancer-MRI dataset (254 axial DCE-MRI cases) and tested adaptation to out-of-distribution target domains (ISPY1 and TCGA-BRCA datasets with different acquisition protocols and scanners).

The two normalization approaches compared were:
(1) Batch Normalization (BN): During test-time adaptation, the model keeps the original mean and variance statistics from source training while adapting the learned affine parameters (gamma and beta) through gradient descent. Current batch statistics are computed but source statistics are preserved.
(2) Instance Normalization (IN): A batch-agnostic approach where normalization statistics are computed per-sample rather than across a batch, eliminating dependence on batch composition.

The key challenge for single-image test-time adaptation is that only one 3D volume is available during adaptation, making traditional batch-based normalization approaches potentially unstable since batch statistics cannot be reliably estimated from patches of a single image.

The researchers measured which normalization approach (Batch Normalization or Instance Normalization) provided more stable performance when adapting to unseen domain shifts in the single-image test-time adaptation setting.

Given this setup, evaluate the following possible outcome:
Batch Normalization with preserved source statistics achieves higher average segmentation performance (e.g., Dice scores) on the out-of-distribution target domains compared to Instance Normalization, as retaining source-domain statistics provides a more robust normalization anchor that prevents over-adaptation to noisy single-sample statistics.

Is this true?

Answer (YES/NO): NO